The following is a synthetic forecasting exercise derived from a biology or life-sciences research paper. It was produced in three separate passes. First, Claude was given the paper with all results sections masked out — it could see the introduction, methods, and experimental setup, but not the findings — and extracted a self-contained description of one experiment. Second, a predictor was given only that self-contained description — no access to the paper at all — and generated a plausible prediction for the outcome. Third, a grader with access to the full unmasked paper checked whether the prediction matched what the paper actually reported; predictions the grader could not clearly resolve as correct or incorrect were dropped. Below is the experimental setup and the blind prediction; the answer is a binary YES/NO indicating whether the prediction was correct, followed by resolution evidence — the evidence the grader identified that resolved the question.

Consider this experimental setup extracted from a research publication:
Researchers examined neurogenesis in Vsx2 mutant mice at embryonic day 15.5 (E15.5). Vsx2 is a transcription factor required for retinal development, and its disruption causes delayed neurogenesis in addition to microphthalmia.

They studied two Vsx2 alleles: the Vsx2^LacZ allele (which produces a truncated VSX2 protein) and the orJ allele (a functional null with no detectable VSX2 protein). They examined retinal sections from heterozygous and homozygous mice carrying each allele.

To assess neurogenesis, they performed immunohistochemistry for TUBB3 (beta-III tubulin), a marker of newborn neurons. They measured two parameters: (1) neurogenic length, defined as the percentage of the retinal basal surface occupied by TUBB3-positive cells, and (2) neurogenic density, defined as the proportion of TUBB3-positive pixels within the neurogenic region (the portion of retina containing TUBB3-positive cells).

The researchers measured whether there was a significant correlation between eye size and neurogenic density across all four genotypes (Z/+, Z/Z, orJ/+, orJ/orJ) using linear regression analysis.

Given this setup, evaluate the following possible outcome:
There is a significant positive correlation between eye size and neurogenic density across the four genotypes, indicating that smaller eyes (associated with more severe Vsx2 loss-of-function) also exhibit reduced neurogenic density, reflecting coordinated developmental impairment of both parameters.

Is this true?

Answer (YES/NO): NO